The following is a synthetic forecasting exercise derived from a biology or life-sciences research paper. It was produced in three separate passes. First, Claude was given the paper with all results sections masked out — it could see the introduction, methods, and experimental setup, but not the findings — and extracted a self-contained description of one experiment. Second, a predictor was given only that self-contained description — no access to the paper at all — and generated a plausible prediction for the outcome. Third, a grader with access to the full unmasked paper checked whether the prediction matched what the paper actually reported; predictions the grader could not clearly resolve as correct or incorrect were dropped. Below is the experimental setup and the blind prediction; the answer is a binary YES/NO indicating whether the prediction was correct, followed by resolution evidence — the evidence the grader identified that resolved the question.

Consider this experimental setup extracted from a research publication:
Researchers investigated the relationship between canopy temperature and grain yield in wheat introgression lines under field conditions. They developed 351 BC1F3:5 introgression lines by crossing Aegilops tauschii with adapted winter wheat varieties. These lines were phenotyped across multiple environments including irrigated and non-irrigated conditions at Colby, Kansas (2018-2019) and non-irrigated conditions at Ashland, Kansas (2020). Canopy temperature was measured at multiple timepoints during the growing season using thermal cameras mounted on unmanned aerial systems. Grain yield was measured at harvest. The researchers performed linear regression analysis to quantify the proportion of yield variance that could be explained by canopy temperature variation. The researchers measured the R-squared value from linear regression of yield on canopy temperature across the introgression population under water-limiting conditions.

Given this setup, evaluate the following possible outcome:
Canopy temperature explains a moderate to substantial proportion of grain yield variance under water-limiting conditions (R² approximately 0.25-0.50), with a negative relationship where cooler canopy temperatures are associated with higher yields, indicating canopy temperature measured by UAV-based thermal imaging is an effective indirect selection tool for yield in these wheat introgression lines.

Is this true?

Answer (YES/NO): YES